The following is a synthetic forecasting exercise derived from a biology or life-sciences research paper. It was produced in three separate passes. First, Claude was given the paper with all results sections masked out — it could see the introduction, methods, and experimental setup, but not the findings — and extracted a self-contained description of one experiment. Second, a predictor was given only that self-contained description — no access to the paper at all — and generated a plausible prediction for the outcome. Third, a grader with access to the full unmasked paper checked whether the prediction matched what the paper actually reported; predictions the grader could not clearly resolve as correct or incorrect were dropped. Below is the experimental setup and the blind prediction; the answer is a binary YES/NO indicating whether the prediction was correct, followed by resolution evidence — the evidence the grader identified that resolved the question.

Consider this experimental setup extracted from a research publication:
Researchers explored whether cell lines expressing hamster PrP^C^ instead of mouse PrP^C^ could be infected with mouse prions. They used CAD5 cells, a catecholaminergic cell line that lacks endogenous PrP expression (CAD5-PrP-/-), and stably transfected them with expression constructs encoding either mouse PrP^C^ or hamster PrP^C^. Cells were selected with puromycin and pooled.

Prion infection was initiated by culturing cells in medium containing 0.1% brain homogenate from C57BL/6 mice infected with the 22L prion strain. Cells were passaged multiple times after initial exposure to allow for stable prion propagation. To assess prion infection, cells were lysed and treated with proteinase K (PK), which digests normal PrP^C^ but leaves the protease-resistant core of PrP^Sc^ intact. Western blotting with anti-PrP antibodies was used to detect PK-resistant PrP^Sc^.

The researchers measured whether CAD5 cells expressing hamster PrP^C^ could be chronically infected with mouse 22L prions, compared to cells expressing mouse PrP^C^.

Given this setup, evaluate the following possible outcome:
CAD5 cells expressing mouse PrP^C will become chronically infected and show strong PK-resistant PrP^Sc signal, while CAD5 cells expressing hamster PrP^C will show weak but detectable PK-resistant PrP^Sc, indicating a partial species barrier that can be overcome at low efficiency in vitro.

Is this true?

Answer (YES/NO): NO